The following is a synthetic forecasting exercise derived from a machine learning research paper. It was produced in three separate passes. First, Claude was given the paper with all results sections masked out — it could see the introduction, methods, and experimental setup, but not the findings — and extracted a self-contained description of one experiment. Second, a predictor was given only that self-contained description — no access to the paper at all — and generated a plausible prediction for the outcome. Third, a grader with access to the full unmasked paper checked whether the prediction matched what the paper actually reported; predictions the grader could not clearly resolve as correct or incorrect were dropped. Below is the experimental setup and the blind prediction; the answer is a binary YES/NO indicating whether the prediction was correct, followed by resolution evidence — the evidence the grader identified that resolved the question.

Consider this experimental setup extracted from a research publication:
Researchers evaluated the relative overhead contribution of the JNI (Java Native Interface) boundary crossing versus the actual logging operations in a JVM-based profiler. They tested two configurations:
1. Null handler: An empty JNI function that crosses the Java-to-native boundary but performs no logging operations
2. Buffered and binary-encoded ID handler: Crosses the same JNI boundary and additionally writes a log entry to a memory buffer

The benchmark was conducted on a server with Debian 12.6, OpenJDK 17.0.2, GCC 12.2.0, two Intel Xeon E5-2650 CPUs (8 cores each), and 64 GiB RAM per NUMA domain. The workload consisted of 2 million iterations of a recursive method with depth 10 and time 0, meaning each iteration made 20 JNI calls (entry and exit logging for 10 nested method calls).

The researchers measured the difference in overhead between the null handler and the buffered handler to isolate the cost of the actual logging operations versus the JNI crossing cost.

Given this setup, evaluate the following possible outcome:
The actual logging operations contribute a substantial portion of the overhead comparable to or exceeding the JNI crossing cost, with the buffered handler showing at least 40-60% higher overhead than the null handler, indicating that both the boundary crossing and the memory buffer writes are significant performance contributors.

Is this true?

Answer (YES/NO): NO